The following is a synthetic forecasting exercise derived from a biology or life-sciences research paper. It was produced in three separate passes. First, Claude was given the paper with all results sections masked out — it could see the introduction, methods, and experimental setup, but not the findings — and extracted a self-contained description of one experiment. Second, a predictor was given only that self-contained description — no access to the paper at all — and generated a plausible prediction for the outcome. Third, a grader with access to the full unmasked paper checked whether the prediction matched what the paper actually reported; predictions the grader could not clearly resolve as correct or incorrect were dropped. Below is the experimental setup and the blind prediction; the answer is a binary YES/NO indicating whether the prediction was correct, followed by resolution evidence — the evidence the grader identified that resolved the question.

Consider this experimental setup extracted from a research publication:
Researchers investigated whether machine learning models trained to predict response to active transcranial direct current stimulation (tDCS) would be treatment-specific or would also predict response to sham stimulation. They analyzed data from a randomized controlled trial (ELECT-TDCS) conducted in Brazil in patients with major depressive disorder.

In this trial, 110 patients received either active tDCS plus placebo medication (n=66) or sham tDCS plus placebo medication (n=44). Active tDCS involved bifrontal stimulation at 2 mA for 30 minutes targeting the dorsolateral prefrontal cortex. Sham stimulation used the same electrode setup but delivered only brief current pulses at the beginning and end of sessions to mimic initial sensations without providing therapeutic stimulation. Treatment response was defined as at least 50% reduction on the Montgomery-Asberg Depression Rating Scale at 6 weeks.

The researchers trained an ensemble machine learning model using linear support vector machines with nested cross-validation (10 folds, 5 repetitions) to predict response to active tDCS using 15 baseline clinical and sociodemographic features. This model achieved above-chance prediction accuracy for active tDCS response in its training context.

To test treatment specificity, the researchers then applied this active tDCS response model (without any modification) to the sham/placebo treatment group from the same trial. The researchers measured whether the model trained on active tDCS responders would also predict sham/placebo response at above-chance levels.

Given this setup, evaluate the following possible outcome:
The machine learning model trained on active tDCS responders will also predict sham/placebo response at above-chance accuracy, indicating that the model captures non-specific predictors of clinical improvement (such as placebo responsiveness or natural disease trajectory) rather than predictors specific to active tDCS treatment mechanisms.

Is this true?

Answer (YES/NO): NO